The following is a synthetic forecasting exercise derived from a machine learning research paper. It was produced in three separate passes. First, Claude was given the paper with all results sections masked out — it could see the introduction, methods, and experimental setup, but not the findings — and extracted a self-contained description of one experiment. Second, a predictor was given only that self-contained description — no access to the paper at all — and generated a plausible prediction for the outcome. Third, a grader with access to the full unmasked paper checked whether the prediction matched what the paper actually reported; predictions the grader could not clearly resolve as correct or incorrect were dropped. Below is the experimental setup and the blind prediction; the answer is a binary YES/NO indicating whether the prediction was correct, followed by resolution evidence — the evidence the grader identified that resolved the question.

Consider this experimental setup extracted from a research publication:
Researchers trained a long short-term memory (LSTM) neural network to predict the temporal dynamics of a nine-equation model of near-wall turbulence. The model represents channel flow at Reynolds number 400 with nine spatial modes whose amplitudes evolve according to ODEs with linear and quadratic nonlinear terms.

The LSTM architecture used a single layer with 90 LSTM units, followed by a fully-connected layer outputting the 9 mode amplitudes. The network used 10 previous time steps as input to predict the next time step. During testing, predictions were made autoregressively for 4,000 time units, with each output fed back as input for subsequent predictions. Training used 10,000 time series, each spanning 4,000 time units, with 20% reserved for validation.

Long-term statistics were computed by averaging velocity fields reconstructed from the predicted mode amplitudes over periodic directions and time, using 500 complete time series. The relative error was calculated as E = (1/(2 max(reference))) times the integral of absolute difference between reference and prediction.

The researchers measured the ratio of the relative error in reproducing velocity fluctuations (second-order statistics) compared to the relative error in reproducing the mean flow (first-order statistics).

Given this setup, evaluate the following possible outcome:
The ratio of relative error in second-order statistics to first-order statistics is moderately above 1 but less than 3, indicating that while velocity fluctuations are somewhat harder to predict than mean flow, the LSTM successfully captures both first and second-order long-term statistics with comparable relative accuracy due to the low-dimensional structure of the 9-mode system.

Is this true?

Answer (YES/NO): NO